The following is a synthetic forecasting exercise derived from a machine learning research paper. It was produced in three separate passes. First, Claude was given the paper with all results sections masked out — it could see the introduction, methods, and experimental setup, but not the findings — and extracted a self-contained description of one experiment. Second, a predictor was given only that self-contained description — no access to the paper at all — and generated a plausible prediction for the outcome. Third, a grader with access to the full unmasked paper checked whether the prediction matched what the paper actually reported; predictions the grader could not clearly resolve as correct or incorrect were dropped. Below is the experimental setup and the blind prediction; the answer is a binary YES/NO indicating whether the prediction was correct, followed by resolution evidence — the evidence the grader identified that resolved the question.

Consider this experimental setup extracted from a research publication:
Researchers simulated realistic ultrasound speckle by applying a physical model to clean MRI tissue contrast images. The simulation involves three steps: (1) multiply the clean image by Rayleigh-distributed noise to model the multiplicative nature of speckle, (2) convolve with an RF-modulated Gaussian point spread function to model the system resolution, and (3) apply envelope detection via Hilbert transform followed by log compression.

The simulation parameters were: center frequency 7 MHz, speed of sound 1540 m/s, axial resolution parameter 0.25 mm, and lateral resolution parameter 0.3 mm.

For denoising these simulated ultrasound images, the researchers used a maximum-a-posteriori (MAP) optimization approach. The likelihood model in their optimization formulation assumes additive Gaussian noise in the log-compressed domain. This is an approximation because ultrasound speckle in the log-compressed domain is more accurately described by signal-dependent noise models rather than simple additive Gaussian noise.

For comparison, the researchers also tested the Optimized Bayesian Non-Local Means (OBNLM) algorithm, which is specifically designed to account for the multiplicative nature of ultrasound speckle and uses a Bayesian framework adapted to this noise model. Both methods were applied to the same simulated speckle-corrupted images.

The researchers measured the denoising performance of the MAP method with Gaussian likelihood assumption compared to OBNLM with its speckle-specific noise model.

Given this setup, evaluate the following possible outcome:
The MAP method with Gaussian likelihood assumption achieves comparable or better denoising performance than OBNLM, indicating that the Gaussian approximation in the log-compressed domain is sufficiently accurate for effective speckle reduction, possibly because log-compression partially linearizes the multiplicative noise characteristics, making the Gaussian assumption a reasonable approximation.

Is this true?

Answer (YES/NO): YES